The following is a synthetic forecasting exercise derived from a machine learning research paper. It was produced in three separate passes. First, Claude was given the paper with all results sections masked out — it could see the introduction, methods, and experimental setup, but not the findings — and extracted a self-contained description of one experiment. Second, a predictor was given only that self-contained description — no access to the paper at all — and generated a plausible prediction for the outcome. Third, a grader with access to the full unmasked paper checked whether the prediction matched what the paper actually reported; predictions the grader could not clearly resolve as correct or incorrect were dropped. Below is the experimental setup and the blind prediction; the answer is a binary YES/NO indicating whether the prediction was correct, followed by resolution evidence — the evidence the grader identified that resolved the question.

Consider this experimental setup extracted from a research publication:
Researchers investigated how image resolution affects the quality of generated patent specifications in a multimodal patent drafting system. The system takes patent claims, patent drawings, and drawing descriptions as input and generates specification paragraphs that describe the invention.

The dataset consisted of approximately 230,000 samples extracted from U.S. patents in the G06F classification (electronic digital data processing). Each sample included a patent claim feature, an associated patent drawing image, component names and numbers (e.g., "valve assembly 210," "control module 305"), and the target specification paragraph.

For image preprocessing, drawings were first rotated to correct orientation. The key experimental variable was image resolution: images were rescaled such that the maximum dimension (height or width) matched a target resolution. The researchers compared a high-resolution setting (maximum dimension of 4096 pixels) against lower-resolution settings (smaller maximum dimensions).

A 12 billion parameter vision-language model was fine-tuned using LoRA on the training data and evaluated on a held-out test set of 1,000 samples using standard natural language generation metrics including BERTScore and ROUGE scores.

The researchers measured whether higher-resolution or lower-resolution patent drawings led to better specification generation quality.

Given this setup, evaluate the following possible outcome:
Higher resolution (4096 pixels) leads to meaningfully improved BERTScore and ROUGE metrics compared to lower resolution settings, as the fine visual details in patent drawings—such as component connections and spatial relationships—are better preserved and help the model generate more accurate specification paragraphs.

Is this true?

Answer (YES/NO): YES